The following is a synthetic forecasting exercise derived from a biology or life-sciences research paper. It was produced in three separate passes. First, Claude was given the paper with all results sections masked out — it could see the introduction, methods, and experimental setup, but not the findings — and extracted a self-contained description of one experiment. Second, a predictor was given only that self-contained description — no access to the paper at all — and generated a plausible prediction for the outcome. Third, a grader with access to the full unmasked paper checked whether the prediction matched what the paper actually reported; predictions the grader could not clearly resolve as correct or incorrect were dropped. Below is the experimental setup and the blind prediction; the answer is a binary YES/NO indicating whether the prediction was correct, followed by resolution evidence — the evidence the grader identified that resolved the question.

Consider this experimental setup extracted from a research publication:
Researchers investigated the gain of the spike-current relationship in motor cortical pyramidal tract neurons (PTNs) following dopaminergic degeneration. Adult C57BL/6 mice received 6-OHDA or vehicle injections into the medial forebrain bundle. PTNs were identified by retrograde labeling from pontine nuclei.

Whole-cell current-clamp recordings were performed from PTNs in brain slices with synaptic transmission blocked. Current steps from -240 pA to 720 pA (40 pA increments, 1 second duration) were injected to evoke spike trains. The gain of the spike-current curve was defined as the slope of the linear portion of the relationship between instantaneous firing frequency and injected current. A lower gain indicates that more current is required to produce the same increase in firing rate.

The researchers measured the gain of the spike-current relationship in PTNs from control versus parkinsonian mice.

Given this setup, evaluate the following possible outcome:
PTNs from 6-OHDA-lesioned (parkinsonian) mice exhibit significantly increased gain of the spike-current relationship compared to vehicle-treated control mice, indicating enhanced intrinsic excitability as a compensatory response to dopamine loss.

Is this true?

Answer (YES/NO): NO